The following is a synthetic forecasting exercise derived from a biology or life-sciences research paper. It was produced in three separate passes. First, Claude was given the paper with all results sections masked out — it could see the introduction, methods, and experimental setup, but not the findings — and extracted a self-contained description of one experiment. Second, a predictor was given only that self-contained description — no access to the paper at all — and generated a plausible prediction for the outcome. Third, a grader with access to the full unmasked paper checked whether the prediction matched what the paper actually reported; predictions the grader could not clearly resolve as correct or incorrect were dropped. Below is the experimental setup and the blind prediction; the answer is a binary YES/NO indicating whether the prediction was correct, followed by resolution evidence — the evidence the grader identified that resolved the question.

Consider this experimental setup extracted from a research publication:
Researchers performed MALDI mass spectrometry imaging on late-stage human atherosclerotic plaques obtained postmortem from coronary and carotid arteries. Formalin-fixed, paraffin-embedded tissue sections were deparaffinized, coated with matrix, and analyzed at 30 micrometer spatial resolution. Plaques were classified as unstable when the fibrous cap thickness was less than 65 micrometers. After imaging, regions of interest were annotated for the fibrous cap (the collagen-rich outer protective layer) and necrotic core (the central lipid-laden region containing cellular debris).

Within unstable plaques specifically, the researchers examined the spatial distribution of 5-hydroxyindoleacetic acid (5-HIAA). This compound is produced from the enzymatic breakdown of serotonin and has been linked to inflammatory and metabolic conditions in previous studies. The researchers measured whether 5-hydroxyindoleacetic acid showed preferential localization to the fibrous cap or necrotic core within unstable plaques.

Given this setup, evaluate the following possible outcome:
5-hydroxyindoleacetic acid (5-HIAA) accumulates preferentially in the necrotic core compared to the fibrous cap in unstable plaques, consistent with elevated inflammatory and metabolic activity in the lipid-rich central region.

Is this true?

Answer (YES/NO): NO